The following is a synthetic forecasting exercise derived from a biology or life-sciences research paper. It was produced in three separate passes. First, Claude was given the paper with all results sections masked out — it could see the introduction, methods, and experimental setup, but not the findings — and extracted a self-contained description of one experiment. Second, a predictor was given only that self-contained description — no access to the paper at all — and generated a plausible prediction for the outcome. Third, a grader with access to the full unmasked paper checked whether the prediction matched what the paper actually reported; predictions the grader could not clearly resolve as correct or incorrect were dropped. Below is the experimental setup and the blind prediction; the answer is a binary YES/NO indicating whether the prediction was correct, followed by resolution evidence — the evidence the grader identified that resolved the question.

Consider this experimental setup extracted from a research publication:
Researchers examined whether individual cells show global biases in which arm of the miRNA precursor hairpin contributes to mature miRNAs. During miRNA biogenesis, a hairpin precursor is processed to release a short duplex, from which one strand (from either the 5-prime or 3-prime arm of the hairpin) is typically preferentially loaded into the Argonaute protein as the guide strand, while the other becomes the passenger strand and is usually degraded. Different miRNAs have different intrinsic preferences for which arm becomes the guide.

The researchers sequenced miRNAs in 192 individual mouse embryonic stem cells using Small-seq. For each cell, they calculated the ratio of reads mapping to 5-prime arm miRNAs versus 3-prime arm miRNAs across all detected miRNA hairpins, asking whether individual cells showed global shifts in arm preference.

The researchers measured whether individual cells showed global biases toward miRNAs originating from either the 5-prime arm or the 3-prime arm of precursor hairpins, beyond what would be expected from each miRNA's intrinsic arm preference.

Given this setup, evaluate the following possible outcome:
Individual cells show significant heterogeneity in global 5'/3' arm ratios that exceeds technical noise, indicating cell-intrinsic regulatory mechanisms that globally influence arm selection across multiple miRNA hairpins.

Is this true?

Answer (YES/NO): NO